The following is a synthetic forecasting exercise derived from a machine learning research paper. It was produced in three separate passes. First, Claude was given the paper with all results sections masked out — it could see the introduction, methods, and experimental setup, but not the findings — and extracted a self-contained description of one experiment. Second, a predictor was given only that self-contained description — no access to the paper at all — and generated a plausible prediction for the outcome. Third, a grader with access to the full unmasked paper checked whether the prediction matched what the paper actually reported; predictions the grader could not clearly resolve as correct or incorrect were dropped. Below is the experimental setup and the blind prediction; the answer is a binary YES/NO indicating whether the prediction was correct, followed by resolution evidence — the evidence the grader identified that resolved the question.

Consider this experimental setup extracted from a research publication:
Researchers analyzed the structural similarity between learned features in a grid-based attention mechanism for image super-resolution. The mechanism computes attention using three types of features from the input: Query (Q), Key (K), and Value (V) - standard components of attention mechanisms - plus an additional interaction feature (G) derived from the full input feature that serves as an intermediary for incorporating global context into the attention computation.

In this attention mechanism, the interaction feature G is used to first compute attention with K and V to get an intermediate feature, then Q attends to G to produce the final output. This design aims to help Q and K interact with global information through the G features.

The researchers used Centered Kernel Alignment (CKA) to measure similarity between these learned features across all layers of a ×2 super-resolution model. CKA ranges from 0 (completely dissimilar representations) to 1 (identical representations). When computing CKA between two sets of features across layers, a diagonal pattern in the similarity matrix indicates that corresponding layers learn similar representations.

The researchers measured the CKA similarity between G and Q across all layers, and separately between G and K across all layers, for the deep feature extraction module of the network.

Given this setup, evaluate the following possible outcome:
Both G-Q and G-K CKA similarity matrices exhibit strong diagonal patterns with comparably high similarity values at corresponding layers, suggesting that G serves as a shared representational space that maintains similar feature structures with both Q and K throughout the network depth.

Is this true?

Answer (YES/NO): YES